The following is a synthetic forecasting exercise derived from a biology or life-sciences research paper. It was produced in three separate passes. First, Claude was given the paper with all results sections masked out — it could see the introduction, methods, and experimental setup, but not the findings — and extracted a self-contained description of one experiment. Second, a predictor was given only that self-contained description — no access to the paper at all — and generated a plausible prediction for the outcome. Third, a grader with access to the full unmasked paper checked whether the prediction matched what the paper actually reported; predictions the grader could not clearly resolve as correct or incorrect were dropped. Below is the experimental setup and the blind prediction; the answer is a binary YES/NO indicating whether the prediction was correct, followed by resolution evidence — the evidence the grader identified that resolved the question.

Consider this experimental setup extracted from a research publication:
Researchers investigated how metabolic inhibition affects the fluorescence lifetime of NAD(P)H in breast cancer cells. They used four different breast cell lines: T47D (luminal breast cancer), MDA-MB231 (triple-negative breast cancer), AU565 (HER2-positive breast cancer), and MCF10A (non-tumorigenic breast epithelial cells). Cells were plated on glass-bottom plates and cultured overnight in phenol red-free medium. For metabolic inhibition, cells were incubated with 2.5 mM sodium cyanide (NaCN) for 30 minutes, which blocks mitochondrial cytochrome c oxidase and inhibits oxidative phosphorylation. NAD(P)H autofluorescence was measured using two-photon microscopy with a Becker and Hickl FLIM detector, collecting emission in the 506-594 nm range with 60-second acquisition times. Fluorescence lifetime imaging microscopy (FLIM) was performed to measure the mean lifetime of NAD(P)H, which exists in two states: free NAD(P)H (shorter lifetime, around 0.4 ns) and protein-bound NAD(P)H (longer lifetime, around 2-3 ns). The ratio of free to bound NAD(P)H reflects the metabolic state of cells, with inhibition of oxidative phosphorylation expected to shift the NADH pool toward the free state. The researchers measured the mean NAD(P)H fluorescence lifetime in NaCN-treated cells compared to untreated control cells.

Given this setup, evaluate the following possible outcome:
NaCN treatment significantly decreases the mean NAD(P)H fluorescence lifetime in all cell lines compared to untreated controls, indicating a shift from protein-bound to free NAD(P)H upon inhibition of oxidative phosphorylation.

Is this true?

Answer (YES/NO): YES